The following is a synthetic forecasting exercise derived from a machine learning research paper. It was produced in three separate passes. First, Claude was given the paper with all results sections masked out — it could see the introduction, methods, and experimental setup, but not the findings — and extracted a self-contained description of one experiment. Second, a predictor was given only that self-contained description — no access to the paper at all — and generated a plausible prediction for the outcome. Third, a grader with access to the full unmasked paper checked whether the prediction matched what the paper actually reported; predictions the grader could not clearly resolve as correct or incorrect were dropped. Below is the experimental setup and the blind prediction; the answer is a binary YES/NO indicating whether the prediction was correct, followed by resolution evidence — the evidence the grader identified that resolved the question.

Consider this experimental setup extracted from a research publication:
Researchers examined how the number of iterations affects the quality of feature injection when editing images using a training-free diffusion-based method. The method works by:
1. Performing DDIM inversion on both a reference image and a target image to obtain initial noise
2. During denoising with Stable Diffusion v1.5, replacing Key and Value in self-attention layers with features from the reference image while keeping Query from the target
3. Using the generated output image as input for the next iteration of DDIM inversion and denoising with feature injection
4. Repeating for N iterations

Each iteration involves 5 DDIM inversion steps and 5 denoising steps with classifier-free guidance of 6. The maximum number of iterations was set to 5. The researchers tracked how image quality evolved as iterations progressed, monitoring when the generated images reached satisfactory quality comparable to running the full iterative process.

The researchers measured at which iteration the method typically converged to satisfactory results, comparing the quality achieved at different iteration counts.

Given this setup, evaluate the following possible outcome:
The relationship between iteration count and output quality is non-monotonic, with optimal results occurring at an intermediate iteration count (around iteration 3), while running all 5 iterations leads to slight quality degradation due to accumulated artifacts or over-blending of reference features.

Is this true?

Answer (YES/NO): NO